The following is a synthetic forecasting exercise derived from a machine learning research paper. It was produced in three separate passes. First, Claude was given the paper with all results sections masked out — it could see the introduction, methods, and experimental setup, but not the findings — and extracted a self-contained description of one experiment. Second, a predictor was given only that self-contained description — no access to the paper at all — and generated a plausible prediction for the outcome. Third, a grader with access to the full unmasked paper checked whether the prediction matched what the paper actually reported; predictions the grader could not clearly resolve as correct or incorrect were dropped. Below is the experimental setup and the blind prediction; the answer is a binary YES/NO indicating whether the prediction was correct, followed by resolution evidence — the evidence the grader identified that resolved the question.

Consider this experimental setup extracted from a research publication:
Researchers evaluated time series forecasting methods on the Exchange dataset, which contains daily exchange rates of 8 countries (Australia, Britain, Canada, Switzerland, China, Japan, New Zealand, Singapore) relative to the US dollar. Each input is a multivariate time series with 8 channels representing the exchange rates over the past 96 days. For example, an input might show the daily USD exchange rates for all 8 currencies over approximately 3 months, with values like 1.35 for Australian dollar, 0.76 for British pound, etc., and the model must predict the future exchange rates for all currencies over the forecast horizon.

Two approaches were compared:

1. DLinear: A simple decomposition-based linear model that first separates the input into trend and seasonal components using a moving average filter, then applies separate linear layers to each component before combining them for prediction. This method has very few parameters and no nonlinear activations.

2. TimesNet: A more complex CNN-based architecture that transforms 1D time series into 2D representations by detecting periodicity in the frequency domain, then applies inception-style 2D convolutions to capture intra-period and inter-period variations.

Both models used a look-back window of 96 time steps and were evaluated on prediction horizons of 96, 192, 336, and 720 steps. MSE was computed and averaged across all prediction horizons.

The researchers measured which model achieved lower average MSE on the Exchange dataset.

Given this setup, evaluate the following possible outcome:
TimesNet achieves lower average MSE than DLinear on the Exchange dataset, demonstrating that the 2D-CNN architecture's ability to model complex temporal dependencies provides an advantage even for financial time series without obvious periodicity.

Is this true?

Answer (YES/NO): NO